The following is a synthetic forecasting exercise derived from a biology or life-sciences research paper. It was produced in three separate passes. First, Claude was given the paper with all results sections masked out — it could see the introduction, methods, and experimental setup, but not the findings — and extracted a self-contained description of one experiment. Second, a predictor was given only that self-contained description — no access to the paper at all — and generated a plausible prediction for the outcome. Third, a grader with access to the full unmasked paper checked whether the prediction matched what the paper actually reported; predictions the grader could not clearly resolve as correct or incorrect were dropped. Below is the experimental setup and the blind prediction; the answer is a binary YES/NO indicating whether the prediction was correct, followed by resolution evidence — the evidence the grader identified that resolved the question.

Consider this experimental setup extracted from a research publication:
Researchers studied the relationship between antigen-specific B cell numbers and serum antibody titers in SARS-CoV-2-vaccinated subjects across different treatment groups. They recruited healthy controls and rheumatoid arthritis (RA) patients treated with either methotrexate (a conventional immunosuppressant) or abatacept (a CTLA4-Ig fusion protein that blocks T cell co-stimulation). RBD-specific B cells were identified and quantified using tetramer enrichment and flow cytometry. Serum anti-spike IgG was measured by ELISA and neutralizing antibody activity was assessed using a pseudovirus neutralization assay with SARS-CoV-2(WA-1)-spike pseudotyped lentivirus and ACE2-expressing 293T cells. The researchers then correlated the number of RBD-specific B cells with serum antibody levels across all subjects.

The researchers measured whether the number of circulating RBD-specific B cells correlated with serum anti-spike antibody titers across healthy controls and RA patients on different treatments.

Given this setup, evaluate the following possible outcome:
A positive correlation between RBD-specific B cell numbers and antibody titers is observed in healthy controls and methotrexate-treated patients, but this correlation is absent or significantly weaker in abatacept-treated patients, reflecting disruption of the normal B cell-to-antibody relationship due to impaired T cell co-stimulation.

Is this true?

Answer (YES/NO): NO